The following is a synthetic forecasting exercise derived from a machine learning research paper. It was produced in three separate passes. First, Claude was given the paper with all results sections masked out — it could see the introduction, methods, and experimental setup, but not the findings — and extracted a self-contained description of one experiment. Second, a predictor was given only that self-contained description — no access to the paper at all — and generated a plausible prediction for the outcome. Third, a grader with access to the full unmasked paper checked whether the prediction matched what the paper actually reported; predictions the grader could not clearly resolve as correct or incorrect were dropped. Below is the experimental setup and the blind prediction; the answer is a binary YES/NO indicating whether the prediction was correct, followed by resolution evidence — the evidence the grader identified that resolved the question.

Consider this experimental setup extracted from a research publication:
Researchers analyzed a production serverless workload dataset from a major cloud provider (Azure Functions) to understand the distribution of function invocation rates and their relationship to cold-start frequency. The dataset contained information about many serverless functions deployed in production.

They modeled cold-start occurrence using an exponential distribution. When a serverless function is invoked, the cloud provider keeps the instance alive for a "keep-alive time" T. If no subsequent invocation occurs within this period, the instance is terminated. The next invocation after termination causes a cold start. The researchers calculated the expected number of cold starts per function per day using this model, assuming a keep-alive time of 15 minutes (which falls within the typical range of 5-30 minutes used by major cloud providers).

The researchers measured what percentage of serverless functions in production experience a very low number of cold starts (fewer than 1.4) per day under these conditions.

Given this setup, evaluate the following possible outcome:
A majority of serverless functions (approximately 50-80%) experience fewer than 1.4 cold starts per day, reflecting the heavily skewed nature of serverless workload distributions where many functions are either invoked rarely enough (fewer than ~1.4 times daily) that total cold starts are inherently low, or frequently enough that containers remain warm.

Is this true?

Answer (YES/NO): NO